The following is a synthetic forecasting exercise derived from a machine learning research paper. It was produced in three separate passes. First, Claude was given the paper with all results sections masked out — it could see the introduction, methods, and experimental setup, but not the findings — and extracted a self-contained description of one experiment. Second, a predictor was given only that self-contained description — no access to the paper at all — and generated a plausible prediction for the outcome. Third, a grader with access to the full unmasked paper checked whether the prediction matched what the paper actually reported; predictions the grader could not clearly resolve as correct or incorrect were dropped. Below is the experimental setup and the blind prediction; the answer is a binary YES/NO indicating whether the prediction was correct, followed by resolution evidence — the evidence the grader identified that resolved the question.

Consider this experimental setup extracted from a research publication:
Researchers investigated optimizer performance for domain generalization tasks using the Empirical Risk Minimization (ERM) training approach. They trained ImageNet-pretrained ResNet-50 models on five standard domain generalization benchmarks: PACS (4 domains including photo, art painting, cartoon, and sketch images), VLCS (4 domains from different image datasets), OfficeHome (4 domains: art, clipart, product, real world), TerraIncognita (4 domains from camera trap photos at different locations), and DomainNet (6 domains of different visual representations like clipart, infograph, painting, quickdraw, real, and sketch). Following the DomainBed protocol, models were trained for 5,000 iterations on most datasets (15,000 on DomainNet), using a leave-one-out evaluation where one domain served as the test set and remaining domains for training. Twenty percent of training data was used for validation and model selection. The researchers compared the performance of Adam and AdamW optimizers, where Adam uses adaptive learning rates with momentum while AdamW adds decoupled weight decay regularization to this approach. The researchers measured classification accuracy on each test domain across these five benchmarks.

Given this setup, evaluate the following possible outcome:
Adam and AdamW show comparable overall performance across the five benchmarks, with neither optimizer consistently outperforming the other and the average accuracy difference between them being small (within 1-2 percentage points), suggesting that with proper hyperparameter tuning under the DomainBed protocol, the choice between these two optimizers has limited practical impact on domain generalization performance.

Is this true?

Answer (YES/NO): NO